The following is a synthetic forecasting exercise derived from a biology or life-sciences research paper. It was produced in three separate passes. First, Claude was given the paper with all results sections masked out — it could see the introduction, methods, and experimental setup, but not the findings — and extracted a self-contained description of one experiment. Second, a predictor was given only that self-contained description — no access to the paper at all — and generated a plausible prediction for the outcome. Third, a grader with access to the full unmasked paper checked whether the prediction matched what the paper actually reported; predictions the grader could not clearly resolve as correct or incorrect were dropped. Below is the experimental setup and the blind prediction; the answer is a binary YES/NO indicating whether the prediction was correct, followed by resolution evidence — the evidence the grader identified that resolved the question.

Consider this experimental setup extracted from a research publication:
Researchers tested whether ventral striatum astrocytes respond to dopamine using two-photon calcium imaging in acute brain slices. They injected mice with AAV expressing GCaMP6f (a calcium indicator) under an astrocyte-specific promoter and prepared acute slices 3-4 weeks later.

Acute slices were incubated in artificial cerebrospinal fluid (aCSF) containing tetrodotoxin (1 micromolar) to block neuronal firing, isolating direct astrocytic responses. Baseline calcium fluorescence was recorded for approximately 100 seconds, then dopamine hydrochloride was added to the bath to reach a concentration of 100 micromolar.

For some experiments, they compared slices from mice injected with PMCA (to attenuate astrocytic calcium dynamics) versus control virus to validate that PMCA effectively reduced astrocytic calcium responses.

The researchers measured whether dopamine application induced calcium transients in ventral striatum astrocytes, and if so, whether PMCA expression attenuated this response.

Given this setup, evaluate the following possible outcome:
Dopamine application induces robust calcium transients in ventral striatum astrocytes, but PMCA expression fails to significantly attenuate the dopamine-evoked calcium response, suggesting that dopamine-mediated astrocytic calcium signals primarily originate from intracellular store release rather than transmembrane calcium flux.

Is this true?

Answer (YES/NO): NO